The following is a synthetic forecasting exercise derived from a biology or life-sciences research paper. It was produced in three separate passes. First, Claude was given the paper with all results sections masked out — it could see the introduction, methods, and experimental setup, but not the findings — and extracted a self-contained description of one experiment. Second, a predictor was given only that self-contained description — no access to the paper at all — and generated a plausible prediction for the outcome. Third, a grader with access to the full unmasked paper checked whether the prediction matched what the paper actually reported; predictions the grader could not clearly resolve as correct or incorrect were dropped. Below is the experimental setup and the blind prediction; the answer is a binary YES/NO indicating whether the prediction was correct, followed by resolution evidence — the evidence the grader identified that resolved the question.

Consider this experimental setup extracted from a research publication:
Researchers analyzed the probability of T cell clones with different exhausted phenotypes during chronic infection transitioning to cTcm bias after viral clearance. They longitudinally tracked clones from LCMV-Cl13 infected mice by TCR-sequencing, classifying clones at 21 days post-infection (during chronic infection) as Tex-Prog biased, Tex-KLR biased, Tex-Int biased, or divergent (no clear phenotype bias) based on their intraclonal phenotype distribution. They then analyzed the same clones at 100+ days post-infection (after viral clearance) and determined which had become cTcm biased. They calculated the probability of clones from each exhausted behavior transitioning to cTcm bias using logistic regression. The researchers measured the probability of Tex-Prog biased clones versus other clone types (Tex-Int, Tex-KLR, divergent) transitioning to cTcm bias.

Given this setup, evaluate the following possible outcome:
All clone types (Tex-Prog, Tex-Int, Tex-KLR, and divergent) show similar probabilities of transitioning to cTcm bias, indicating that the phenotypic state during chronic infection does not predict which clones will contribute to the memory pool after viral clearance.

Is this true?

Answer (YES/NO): NO